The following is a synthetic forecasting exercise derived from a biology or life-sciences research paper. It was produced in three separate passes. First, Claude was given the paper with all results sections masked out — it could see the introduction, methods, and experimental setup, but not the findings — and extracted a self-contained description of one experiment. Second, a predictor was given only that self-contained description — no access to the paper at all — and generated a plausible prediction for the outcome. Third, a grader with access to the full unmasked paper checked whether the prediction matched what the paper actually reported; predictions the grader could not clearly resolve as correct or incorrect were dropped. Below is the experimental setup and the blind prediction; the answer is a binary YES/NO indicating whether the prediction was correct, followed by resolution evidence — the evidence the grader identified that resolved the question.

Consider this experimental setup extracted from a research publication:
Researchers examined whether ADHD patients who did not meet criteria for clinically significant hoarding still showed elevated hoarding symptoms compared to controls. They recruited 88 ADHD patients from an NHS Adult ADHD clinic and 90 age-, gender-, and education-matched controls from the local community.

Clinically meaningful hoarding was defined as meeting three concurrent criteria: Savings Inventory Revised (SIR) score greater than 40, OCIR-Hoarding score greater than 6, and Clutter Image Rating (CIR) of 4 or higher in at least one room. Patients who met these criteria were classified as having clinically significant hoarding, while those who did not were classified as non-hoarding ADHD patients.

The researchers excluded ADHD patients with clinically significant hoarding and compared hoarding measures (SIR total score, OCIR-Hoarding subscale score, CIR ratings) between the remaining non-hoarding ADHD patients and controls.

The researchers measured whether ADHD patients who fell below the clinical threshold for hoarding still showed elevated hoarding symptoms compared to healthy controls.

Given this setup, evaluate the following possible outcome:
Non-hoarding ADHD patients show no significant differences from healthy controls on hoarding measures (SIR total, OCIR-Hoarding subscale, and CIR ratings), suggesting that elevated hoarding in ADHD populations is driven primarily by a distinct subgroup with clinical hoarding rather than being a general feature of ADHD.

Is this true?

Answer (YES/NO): NO